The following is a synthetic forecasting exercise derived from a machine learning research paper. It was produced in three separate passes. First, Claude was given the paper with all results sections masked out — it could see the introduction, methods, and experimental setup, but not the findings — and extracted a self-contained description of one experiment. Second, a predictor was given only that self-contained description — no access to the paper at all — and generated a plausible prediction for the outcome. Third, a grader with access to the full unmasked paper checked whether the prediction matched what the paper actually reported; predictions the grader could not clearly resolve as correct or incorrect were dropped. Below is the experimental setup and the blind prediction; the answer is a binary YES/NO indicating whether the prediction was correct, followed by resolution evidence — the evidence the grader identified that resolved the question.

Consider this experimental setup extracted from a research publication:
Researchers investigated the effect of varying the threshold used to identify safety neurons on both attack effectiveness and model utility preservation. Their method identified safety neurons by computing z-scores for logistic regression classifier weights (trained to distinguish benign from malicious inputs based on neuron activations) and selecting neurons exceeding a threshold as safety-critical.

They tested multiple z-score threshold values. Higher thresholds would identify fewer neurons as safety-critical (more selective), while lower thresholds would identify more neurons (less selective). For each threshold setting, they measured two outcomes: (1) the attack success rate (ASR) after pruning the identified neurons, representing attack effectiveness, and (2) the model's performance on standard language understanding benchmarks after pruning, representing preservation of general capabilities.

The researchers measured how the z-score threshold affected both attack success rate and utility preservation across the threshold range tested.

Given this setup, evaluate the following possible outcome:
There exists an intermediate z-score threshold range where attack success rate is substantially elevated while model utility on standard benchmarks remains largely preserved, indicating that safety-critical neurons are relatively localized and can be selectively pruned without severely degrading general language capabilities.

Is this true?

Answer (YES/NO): YES